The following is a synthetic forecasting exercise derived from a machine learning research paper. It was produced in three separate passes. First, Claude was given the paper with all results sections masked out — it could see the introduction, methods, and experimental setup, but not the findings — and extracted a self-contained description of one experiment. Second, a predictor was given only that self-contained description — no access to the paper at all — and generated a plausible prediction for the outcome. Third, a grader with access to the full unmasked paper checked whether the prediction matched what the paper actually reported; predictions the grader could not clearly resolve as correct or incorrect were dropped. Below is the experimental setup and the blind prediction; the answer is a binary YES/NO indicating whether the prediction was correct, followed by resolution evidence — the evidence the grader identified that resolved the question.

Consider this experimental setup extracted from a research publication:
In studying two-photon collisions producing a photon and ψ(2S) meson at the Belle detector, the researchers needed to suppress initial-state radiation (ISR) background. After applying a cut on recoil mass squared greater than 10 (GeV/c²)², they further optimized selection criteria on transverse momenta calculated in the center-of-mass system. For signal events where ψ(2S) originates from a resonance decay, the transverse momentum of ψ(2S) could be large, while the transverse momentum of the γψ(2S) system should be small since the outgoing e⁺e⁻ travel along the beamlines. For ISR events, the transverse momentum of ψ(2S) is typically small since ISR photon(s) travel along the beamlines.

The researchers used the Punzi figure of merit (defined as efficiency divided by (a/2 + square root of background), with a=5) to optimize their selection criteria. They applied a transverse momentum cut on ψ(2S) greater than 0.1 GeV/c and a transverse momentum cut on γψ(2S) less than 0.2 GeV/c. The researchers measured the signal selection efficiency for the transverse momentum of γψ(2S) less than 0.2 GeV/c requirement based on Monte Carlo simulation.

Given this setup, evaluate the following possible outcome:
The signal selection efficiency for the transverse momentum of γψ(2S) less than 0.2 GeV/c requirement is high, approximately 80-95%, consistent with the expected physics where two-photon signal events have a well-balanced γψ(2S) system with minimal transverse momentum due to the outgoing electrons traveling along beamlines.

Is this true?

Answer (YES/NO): NO